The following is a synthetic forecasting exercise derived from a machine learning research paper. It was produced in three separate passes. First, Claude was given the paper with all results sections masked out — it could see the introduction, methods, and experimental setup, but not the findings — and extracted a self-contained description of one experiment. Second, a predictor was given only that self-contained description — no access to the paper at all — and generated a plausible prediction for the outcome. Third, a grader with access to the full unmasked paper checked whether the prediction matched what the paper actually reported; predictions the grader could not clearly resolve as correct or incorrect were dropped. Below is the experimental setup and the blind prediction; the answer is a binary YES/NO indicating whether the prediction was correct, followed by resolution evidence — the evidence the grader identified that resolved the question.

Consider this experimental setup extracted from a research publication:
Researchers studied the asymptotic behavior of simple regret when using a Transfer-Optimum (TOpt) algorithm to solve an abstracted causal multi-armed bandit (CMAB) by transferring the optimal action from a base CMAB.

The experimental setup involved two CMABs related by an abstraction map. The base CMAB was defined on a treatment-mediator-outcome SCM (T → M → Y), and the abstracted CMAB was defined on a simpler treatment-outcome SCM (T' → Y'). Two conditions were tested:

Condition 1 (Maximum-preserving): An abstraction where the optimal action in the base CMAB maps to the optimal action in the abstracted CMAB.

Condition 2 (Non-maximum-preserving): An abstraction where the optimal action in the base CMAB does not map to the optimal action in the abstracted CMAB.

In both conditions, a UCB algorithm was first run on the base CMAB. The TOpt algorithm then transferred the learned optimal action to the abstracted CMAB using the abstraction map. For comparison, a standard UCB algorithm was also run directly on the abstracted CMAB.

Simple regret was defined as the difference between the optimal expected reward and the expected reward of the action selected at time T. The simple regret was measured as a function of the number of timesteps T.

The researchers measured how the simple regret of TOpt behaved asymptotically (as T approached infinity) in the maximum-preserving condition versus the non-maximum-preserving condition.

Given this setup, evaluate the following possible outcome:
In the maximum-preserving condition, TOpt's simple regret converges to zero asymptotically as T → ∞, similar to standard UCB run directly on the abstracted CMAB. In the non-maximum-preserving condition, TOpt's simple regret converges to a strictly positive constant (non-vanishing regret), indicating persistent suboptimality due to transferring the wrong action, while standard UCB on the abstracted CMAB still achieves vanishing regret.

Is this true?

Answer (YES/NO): YES